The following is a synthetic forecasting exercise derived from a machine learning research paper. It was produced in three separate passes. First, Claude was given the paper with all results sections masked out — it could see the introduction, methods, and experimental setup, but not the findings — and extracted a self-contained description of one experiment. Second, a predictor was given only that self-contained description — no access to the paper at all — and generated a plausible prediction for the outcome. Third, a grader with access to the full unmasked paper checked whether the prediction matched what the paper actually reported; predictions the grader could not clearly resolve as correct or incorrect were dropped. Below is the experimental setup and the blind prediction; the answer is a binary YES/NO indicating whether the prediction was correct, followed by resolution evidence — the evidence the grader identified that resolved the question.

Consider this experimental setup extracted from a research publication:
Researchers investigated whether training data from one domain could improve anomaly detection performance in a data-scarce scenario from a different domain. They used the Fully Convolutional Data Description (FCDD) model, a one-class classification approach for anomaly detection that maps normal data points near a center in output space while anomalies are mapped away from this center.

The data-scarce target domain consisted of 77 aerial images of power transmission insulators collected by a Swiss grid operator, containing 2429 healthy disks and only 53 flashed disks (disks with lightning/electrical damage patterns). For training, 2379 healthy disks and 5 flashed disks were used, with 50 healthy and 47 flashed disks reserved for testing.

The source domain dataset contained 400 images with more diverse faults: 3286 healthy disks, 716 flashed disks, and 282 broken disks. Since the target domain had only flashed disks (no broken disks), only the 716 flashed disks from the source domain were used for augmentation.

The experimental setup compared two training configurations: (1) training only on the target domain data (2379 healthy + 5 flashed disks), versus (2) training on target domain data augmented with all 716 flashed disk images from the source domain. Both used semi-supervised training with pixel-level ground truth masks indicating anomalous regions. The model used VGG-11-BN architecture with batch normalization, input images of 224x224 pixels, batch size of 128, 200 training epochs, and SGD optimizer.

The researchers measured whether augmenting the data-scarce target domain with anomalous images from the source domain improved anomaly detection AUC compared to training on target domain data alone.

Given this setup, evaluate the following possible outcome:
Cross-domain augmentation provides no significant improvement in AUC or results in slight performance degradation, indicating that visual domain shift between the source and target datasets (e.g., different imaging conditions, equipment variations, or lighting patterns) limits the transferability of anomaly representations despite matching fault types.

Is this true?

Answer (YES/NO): YES